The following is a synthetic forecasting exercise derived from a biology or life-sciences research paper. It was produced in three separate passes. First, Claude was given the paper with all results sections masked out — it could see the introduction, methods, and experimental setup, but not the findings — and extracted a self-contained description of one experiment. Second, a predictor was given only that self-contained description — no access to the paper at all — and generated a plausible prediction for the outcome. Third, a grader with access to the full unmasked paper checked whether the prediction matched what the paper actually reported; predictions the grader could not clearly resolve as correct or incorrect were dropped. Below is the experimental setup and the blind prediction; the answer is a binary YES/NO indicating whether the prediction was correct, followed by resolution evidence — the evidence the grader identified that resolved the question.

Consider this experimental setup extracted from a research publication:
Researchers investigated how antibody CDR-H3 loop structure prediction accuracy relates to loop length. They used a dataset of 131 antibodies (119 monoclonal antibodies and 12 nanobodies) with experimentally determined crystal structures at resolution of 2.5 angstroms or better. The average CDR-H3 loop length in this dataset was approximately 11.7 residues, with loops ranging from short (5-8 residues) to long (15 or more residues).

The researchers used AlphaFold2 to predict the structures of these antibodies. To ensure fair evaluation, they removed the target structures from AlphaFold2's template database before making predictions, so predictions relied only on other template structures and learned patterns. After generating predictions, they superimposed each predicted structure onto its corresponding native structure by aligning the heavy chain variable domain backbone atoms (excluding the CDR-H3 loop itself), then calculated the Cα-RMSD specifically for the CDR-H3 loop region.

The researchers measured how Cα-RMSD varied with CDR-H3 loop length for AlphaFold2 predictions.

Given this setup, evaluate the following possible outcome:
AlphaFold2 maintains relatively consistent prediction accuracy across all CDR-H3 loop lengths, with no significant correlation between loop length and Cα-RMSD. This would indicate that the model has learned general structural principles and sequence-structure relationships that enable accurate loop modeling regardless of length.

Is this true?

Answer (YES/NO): NO